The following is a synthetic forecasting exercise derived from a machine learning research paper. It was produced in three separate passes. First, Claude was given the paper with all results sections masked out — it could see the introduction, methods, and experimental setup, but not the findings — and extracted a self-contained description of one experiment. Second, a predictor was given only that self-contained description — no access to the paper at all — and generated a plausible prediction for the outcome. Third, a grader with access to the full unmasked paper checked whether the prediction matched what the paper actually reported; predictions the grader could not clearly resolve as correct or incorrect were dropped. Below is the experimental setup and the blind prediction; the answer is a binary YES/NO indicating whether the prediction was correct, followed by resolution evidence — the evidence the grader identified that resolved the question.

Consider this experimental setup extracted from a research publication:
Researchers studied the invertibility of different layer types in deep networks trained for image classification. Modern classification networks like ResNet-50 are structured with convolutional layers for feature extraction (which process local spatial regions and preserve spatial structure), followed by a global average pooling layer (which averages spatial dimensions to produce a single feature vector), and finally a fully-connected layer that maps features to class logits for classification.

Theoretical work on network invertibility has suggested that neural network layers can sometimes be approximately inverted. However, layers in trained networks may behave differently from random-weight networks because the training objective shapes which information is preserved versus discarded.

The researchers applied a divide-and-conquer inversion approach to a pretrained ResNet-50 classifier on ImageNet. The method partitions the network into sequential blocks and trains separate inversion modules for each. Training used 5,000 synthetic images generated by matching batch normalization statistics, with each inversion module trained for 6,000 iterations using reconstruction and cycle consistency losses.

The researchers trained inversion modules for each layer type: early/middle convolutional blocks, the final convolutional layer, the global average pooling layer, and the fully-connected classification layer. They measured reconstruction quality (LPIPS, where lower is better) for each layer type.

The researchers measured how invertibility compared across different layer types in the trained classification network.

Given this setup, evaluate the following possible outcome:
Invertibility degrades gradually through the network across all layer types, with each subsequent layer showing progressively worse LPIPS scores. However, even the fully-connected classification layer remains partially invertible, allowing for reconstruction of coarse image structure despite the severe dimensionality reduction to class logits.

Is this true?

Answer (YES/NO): NO